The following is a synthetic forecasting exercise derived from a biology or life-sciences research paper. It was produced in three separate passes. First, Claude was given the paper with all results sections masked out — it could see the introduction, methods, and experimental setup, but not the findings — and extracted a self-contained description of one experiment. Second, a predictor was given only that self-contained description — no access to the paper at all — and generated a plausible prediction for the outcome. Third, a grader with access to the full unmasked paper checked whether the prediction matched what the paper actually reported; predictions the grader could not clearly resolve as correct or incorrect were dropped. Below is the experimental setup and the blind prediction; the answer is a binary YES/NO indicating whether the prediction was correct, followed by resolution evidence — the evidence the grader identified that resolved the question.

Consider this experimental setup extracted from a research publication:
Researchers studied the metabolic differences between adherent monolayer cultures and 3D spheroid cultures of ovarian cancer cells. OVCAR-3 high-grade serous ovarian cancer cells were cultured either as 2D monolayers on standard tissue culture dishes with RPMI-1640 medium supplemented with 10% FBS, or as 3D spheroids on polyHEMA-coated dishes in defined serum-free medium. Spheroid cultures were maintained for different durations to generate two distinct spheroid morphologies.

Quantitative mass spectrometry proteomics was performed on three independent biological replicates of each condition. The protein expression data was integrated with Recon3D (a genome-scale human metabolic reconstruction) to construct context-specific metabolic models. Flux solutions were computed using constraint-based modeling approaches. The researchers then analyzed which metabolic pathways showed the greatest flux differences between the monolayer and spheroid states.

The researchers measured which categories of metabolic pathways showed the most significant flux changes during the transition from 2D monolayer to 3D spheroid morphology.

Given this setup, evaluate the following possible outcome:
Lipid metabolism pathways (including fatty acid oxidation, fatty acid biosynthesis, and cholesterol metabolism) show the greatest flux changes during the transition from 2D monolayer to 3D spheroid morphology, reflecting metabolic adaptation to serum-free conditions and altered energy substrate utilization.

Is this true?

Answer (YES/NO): NO